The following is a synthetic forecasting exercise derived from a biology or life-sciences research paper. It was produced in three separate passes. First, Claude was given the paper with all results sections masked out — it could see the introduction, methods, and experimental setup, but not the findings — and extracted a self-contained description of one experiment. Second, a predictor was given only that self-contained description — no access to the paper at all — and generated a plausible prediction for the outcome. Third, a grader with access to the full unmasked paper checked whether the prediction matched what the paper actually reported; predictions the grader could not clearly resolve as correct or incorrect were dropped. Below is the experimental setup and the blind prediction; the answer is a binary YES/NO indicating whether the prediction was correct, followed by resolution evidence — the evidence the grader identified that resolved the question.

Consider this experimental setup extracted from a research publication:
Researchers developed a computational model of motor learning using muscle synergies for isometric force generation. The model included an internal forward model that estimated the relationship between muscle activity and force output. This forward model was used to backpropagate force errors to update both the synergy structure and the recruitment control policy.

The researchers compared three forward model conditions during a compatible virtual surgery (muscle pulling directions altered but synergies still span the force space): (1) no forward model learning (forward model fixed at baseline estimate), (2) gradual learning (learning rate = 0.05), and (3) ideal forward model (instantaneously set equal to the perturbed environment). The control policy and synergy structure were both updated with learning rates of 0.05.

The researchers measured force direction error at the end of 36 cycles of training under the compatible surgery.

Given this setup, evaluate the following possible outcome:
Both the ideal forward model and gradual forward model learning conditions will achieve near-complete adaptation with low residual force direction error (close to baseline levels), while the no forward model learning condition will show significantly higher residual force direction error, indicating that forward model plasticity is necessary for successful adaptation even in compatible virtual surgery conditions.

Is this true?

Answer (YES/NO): NO